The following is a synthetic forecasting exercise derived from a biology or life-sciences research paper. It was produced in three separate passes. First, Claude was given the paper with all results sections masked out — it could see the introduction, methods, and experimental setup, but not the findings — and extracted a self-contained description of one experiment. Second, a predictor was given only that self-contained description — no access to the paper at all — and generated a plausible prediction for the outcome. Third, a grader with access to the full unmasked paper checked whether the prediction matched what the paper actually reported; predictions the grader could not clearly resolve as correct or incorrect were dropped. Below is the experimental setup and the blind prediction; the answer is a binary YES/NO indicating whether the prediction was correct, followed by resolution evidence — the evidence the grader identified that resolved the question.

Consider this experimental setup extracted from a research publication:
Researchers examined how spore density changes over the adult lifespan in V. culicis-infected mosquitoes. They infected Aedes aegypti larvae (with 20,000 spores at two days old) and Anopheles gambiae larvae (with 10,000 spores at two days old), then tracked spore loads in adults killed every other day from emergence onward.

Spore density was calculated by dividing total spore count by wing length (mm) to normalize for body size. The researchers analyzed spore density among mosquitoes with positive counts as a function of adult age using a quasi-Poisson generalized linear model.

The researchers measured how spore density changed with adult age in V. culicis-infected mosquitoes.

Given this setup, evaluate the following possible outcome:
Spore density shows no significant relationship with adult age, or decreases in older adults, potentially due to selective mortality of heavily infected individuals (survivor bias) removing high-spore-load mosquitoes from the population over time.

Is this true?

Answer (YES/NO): NO